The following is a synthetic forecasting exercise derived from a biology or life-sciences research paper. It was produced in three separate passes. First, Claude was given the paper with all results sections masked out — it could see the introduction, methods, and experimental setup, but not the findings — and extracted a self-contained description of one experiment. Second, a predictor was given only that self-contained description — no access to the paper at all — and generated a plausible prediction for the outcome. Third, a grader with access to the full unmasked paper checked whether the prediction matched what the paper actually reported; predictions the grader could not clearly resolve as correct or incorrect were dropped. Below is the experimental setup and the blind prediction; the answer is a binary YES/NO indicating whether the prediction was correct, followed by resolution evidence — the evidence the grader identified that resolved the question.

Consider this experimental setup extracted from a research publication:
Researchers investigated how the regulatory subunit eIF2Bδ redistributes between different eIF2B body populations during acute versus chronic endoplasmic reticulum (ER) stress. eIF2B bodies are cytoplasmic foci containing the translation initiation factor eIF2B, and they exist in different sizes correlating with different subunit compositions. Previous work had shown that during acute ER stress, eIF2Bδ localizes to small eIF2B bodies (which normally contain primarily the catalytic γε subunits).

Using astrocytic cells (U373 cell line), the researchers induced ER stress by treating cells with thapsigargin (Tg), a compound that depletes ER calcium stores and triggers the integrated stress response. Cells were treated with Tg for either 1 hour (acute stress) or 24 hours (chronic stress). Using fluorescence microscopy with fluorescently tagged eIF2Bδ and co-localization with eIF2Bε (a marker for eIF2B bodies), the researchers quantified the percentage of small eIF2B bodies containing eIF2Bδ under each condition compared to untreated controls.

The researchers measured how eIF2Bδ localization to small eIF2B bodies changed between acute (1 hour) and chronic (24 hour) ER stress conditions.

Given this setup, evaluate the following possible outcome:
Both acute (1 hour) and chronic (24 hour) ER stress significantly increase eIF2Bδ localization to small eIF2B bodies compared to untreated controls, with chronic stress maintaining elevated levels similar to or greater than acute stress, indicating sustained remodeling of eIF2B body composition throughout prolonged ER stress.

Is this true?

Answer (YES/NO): NO